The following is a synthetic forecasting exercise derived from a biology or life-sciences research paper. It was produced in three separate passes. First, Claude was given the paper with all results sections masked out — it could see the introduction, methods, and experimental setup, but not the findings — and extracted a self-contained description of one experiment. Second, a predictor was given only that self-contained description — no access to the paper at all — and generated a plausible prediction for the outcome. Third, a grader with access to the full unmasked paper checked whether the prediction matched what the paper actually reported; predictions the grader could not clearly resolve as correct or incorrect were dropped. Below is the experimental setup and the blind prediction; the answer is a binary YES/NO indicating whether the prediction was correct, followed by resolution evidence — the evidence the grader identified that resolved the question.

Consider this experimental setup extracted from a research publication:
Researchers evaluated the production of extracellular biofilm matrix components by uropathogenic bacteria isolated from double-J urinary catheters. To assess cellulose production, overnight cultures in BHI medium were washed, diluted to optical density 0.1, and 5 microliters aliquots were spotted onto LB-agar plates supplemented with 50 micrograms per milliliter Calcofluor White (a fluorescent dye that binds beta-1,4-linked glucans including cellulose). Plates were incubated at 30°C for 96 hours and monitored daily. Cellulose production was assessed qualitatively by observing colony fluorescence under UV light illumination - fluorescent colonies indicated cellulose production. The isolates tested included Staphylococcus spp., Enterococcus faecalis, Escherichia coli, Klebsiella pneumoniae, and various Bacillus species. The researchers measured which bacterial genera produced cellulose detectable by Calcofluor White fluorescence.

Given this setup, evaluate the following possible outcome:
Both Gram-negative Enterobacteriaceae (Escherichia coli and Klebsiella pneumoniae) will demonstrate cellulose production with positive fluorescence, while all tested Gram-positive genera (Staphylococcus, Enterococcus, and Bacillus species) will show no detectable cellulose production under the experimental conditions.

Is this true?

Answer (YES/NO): NO